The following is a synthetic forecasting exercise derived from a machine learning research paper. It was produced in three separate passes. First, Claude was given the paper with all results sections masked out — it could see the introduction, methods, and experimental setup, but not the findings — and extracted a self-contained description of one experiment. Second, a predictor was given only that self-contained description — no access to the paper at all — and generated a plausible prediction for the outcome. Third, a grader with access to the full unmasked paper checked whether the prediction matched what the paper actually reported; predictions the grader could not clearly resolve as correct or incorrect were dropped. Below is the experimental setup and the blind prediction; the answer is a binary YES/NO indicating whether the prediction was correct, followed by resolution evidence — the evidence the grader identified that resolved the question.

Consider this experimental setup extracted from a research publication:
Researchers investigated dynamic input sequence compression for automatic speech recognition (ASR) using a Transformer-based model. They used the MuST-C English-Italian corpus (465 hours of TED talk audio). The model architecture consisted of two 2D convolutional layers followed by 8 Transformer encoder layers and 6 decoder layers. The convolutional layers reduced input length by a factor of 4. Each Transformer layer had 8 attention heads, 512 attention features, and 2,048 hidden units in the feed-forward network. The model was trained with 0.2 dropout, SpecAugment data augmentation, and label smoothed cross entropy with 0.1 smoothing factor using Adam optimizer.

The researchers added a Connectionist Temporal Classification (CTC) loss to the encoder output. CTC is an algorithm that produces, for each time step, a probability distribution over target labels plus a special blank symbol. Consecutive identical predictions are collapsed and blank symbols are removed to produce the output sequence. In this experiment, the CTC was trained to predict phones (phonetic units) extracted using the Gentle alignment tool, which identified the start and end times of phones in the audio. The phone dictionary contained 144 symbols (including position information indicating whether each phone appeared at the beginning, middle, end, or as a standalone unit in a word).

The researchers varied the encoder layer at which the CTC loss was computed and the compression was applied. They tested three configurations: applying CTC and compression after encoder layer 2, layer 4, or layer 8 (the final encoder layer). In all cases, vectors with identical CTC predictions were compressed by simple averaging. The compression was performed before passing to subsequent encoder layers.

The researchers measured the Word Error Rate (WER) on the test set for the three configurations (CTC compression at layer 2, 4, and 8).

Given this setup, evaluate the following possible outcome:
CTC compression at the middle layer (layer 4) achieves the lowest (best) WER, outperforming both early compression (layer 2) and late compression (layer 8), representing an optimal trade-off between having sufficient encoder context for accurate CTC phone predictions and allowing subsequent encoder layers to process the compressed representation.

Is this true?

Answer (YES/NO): NO